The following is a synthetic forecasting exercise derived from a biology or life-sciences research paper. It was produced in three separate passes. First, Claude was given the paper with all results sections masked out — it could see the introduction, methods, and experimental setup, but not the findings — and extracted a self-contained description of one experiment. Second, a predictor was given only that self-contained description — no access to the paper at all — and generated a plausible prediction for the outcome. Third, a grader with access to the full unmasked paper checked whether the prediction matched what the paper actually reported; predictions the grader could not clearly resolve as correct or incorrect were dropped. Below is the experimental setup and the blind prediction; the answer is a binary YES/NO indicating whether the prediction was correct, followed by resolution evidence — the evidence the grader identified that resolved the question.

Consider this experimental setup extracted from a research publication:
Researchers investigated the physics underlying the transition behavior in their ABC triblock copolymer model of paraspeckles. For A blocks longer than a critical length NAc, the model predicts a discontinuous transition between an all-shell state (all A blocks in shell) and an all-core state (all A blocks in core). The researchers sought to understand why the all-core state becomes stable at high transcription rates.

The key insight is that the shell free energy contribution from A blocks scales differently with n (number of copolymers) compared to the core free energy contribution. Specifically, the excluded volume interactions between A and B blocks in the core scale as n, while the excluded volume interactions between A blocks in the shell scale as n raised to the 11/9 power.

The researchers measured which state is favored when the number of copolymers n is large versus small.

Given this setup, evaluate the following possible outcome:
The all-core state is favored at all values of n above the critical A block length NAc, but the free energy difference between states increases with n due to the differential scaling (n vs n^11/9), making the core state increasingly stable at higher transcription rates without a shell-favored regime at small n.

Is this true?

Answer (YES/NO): NO